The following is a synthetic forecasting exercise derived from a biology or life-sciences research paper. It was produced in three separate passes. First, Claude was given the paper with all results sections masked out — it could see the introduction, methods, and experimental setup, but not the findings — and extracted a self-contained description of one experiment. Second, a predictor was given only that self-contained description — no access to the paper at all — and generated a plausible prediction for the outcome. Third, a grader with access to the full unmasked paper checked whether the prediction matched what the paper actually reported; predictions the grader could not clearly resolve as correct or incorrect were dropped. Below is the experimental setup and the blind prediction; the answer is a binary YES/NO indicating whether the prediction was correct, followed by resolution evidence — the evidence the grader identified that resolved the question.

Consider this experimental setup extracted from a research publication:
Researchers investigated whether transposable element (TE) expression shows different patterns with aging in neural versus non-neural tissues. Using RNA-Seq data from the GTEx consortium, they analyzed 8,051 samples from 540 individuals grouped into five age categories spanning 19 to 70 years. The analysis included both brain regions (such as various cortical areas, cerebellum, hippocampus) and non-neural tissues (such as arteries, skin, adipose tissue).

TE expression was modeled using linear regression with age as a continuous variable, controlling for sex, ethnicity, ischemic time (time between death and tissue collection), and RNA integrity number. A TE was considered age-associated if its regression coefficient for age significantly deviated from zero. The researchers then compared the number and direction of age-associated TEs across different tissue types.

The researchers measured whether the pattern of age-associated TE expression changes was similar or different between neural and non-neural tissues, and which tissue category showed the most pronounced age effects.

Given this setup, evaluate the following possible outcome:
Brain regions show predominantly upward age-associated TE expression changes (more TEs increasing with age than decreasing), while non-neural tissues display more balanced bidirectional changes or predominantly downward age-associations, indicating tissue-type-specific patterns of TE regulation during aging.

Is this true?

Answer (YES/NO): NO